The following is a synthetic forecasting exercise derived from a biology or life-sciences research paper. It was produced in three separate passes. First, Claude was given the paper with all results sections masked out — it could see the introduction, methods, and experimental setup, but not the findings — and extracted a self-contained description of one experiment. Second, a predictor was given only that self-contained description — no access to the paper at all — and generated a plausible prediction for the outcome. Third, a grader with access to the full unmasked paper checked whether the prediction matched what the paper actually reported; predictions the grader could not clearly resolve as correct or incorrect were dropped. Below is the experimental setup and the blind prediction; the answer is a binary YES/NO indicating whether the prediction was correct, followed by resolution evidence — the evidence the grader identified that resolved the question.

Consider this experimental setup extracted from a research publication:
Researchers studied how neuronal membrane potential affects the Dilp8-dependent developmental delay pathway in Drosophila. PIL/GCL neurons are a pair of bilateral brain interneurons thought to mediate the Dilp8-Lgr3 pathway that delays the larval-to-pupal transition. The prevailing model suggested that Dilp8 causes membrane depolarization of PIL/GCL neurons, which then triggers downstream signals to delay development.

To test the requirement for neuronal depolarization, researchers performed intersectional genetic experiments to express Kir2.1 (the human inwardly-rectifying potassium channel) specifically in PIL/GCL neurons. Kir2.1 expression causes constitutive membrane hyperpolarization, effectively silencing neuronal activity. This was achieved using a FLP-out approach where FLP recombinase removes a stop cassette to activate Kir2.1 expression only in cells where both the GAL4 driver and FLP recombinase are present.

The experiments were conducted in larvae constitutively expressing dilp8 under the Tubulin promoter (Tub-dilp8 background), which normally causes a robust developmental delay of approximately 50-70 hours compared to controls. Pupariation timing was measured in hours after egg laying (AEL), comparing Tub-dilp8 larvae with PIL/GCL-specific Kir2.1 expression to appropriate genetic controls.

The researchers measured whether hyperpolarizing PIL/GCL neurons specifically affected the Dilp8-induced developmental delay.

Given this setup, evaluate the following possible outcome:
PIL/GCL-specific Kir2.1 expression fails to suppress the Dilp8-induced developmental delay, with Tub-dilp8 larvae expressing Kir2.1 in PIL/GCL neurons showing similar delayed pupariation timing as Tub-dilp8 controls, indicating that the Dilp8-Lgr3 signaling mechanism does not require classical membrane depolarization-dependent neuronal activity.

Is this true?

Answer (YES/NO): NO